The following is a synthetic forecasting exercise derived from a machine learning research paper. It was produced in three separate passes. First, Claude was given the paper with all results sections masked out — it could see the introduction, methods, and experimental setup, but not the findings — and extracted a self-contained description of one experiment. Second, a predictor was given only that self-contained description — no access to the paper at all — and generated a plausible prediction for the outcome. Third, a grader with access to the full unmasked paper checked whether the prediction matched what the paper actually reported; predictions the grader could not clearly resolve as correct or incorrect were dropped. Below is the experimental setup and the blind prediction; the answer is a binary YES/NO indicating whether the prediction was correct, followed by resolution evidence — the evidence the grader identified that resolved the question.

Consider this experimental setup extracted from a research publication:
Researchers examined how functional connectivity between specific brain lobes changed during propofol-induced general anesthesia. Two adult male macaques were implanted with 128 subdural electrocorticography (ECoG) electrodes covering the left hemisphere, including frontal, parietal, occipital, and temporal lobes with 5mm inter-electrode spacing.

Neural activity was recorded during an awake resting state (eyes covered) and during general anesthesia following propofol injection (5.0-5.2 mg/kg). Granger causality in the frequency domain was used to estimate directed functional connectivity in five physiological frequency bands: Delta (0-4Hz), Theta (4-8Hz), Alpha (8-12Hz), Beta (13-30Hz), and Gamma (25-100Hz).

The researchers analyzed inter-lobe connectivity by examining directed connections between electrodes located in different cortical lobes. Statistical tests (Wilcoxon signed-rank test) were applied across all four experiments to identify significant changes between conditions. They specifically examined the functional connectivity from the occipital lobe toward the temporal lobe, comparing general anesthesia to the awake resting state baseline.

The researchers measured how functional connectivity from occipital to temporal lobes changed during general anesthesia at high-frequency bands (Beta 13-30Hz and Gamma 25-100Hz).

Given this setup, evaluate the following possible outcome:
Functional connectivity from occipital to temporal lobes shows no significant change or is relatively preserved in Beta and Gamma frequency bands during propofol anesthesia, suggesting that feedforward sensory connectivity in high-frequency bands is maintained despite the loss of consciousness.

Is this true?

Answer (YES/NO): NO